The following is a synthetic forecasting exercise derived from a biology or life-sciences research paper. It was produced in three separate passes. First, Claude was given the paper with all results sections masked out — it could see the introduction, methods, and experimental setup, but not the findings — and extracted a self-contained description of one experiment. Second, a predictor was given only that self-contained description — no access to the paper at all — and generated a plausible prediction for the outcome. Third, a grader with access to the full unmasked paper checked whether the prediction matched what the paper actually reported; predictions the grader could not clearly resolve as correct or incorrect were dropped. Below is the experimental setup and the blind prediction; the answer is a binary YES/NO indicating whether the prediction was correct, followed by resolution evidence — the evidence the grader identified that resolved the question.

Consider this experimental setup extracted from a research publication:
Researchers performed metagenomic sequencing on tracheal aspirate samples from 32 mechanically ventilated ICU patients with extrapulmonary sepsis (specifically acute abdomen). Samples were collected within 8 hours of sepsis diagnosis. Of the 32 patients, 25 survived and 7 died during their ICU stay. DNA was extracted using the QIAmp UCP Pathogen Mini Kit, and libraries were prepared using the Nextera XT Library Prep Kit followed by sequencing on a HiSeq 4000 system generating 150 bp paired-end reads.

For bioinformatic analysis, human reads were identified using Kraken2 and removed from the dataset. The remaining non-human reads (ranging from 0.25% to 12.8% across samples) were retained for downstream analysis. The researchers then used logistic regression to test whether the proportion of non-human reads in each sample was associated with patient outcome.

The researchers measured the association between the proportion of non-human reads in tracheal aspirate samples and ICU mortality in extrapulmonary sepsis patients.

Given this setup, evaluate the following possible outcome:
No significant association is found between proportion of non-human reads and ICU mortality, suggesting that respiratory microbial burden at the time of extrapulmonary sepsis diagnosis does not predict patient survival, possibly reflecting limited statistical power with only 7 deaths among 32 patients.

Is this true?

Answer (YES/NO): NO